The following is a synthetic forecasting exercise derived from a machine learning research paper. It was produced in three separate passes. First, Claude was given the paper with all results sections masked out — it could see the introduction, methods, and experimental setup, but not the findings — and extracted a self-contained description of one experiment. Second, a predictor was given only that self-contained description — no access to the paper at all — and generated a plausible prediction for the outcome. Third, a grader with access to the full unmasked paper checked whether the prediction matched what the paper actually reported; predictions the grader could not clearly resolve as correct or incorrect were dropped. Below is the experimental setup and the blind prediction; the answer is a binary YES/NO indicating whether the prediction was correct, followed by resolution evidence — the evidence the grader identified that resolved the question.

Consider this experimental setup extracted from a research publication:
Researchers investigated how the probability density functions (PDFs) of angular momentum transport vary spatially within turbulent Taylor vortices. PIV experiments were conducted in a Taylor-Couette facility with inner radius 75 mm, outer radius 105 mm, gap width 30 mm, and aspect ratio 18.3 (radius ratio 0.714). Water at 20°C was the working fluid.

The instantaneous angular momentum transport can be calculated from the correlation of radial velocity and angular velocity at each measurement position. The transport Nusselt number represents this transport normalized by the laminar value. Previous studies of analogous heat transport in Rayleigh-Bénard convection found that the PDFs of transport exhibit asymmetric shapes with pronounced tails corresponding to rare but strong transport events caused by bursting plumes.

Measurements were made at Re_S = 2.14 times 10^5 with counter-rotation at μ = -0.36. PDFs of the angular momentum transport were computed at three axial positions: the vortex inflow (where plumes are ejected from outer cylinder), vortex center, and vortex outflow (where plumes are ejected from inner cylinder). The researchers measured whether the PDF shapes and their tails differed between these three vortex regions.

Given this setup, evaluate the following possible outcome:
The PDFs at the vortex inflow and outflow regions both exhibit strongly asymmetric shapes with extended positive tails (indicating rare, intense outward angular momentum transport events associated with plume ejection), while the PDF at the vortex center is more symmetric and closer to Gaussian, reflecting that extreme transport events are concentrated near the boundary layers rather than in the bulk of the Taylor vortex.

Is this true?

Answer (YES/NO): YES